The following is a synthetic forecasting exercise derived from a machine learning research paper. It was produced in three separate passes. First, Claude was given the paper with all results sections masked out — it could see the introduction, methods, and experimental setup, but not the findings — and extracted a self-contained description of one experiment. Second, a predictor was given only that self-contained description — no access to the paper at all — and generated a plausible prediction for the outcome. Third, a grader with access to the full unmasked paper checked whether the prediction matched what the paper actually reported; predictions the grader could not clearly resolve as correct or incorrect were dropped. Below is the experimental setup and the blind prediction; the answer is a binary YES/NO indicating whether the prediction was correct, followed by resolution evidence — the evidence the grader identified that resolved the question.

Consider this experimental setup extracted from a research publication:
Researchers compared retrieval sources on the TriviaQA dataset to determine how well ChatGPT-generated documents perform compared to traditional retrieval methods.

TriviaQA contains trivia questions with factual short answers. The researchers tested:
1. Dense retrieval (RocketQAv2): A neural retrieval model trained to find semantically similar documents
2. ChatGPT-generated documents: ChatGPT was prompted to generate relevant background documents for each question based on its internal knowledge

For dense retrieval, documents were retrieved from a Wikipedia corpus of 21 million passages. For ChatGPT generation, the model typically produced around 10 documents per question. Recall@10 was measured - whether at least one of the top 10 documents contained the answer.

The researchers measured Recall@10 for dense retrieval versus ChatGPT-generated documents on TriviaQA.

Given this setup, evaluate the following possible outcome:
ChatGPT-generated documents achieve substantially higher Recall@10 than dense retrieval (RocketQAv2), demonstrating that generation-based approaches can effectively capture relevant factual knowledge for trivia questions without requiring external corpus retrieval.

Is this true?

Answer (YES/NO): NO